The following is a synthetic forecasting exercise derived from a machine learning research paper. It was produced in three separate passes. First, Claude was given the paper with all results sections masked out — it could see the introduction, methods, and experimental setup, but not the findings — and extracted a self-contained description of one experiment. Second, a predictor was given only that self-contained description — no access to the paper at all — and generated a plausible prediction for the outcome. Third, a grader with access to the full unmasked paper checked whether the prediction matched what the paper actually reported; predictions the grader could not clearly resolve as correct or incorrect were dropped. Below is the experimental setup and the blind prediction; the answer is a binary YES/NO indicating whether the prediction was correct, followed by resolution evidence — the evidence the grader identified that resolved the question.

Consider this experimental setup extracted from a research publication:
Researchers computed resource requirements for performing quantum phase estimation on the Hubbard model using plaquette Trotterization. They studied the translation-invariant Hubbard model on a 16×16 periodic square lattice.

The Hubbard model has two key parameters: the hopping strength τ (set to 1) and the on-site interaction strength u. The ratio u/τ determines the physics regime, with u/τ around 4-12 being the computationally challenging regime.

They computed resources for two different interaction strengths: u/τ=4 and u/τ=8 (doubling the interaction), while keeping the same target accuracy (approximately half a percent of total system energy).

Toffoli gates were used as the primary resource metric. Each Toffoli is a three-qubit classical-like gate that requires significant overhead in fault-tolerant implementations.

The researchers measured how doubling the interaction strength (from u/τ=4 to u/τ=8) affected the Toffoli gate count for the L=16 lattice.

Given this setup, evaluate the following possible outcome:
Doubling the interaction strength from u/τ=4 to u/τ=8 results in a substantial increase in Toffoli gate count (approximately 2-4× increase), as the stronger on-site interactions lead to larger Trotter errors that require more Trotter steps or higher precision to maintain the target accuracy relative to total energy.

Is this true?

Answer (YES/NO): YES